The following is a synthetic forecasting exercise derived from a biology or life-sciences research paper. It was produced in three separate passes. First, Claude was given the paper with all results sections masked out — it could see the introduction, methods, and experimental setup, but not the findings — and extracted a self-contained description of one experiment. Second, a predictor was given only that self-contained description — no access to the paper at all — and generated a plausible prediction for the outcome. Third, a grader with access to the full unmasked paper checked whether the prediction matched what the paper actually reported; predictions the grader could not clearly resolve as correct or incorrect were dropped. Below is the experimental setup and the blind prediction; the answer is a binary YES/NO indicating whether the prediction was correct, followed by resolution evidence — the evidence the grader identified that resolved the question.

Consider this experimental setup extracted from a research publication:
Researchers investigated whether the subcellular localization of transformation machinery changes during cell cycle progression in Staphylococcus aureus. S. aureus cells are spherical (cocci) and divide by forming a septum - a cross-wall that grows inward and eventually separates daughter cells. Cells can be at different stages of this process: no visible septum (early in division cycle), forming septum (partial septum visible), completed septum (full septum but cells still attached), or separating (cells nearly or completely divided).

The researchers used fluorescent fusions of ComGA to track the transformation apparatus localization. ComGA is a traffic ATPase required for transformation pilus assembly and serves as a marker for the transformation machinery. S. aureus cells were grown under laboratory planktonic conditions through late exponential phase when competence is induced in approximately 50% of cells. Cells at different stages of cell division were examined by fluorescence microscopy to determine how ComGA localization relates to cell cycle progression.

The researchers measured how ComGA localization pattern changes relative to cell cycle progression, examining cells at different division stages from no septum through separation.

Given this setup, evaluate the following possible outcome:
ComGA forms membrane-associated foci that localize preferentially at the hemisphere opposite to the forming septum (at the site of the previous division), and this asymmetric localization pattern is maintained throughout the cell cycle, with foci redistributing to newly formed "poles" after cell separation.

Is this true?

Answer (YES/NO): NO